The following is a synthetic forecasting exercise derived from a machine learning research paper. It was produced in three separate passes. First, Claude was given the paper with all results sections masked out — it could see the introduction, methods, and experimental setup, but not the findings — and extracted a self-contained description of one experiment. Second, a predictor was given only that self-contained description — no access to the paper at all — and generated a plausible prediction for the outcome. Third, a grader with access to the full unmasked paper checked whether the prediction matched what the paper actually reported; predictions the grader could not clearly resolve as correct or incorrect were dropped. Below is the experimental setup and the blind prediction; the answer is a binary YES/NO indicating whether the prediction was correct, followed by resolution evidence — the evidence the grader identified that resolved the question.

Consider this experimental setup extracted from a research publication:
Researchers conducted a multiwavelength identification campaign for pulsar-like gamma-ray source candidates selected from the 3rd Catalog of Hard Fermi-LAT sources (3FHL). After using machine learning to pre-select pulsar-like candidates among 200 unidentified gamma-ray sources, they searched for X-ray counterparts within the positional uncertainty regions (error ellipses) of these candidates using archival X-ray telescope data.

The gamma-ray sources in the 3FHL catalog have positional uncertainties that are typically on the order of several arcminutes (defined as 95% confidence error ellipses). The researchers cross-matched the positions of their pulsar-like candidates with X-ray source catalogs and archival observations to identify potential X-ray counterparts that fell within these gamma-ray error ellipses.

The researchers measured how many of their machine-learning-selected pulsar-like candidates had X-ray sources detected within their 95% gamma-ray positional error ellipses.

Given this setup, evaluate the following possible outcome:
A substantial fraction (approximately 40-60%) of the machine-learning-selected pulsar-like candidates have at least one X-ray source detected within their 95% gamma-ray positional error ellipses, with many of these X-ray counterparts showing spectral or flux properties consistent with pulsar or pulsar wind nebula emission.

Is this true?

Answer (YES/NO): NO